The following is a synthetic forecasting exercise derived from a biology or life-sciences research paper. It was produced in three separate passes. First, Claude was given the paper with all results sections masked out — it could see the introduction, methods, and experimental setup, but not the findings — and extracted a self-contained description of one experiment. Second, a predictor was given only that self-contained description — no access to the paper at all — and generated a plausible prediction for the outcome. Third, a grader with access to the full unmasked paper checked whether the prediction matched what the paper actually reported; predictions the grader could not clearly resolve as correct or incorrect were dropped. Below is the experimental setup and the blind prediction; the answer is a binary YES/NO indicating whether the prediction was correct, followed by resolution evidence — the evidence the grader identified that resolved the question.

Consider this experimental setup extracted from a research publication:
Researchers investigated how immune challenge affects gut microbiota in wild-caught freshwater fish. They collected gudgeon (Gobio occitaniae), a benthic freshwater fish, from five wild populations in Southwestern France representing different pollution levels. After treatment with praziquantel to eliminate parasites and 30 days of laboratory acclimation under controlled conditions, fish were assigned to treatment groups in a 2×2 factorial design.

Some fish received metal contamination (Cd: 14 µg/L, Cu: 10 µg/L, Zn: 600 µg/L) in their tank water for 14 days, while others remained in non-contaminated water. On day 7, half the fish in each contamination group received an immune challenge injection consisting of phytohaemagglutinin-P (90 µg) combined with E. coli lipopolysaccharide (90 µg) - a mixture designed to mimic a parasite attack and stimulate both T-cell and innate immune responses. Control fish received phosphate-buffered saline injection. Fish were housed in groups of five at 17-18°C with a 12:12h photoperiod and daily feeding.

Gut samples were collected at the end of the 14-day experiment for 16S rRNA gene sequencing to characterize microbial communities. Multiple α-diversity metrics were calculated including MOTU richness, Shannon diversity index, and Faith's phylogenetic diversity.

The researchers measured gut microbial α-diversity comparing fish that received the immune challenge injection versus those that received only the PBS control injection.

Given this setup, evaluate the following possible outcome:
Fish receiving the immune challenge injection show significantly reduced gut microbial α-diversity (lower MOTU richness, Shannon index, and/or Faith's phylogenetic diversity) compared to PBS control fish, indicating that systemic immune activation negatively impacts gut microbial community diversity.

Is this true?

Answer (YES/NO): NO